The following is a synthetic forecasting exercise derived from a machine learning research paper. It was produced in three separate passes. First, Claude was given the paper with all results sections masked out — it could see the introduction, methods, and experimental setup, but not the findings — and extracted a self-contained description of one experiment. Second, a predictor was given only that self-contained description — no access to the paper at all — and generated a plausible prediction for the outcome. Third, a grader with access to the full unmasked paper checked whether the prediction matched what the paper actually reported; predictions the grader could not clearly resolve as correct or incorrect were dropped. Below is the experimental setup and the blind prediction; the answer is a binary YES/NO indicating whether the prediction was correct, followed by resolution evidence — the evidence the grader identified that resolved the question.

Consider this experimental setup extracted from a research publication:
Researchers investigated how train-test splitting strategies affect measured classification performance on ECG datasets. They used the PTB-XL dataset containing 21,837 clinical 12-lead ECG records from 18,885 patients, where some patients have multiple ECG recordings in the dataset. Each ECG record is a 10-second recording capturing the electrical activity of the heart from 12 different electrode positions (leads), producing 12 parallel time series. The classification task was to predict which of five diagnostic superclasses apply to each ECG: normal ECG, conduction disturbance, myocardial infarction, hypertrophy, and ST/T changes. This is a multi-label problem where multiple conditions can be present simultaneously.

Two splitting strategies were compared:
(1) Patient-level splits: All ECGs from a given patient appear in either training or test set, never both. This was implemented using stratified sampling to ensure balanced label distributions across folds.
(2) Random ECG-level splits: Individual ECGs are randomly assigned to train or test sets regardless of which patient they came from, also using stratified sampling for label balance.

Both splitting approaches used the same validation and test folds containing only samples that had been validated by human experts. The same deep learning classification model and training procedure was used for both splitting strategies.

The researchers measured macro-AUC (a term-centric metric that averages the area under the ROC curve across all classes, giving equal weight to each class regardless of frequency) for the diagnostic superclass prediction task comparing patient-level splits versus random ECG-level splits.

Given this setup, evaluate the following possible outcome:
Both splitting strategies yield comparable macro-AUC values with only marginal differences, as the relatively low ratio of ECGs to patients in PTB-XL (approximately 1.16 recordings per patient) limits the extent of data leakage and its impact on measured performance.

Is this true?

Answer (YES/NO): NO